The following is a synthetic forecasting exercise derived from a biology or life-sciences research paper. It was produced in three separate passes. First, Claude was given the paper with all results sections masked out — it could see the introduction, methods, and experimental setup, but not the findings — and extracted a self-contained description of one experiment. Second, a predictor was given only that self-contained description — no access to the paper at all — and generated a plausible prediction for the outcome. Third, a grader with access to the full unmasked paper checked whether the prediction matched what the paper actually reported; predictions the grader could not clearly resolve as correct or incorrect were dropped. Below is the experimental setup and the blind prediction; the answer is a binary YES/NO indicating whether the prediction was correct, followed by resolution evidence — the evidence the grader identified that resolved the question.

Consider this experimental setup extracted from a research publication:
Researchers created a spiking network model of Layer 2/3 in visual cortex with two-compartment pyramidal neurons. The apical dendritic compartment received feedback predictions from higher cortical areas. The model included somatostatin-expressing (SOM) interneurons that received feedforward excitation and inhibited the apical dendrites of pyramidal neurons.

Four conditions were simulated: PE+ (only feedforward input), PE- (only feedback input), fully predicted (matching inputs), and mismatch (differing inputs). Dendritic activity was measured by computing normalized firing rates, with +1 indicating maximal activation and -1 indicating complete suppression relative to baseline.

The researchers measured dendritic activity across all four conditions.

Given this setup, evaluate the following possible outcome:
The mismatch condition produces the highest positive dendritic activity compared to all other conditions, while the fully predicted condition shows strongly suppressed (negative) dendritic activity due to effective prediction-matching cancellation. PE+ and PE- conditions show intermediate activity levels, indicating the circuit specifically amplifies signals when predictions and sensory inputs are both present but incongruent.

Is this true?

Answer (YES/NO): NO